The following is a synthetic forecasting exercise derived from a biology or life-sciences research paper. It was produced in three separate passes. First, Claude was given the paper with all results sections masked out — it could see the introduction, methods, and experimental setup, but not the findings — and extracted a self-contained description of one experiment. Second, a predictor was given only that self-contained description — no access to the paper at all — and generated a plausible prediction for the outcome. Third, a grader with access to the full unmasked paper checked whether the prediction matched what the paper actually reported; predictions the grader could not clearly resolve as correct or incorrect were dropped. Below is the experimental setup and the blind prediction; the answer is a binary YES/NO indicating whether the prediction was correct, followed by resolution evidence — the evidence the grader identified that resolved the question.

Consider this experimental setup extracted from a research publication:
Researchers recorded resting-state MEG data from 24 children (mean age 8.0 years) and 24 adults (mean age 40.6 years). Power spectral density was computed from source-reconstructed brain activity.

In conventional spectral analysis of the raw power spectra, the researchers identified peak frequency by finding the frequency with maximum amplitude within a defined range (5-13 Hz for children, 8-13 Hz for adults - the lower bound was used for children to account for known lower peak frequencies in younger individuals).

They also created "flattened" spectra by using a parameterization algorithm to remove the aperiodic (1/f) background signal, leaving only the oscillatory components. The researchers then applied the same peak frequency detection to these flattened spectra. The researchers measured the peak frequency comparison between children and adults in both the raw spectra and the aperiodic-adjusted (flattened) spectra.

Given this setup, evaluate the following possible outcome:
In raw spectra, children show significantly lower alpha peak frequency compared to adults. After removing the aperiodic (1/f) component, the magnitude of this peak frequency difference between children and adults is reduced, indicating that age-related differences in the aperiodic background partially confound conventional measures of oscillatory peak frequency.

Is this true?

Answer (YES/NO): NO